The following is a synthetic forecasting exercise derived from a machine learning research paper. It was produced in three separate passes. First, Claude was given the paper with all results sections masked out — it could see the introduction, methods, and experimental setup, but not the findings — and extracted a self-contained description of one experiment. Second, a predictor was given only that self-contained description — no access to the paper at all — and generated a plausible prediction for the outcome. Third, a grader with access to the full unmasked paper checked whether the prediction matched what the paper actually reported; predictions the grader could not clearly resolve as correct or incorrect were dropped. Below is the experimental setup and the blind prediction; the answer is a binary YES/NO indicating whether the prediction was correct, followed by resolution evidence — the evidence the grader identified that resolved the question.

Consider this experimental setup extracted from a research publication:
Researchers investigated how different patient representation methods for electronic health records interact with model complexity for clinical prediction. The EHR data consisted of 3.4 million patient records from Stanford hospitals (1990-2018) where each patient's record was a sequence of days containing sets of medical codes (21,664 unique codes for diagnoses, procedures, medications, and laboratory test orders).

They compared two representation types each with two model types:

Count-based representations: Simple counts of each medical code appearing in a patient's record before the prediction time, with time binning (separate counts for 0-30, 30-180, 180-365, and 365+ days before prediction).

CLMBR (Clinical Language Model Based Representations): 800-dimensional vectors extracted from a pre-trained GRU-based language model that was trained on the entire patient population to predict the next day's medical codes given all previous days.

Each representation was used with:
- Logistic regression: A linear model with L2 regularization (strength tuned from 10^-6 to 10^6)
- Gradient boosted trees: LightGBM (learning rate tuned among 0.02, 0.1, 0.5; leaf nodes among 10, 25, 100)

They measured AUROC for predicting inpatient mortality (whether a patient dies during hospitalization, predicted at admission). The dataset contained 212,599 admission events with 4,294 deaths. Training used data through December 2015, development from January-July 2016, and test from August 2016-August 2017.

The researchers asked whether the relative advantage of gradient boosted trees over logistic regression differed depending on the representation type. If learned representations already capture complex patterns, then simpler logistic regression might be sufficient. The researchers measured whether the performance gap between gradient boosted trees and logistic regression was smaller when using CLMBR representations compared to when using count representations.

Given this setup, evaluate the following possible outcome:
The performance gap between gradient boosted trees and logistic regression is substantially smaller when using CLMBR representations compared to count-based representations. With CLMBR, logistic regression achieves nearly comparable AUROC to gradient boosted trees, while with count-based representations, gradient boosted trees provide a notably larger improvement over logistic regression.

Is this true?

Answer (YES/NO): YES